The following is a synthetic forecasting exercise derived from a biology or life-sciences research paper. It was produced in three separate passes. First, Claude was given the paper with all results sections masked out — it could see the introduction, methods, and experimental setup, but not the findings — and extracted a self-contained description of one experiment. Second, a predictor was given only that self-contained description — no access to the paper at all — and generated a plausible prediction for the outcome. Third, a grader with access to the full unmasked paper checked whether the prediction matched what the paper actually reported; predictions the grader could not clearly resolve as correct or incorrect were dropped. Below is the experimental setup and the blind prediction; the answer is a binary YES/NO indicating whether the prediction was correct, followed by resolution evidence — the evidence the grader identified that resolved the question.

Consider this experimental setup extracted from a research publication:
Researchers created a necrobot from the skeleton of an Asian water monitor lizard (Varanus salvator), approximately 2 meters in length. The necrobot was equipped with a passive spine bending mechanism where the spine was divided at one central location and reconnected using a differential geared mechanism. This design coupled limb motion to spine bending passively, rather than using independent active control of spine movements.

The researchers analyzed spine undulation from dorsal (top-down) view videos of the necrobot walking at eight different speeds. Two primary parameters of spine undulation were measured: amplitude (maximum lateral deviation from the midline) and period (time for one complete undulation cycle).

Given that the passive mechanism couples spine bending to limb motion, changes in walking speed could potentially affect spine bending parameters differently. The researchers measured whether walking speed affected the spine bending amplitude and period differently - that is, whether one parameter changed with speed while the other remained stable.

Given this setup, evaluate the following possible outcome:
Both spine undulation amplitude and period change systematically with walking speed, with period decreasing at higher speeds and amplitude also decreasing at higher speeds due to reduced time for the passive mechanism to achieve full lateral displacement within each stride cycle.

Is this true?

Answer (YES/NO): NO